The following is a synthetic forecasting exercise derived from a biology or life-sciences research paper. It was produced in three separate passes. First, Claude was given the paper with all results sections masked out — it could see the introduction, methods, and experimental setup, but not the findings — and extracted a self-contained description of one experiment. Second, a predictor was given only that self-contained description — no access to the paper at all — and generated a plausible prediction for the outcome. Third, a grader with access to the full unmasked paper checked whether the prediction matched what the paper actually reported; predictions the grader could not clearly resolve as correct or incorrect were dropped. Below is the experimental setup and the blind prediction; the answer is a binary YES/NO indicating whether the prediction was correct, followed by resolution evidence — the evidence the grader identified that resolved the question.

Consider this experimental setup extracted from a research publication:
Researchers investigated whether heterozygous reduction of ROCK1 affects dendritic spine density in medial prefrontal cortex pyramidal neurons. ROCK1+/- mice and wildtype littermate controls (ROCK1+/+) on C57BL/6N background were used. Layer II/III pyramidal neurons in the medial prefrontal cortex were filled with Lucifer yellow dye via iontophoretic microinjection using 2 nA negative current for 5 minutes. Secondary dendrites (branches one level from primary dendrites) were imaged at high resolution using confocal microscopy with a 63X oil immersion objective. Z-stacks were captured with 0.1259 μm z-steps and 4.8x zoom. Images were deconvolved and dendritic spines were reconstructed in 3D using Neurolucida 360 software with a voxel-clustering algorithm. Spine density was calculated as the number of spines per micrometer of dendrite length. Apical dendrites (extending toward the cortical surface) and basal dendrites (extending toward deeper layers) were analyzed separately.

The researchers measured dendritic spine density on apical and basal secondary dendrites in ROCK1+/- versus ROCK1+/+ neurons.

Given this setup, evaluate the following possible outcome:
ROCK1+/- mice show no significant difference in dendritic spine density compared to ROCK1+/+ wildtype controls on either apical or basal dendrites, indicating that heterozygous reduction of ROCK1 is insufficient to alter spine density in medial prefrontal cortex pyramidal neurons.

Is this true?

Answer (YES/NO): YES